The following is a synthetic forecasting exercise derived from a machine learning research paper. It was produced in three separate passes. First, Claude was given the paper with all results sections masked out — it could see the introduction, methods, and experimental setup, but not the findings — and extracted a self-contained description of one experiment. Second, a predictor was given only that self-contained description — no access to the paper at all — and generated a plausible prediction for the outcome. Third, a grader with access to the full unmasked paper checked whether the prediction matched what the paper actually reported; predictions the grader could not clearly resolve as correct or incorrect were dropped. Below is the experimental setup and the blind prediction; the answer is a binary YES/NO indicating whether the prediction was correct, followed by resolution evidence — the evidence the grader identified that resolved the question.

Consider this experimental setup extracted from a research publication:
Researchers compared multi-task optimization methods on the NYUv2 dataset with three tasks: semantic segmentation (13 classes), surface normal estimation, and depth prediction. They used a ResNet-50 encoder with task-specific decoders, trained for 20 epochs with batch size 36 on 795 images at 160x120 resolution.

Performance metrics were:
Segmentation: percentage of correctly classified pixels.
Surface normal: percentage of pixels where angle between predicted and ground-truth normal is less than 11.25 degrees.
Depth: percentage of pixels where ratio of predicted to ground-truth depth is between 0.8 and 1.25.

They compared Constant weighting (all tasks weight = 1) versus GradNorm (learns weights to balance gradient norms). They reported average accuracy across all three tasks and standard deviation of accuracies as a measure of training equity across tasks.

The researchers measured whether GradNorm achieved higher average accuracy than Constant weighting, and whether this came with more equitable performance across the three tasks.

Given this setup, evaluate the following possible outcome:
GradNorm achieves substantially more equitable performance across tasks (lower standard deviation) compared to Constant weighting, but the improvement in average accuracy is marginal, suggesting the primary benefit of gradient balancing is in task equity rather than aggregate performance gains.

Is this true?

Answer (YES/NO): NO